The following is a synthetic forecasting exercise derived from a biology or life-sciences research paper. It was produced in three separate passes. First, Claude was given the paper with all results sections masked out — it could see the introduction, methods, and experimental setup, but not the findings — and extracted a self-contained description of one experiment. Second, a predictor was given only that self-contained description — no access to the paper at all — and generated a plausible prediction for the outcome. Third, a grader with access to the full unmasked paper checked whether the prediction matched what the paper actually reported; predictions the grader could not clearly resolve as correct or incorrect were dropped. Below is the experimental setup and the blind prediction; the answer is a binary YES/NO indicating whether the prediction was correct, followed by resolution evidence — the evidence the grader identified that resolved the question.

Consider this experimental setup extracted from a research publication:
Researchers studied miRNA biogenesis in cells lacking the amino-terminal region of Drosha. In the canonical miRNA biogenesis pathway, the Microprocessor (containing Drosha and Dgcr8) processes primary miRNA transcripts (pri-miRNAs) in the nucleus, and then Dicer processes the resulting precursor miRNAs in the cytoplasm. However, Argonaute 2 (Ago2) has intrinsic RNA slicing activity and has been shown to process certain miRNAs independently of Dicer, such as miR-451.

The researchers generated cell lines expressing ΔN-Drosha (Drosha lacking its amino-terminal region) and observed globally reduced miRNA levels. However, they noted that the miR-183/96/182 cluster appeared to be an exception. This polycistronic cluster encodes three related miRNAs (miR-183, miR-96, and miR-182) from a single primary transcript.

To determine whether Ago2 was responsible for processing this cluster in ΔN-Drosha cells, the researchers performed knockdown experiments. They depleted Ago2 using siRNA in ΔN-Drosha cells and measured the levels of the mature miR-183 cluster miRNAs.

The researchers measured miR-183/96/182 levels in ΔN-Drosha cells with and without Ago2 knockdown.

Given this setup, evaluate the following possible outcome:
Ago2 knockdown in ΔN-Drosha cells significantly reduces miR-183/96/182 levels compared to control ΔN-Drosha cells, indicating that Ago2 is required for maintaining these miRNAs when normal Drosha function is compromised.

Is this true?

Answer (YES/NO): YES